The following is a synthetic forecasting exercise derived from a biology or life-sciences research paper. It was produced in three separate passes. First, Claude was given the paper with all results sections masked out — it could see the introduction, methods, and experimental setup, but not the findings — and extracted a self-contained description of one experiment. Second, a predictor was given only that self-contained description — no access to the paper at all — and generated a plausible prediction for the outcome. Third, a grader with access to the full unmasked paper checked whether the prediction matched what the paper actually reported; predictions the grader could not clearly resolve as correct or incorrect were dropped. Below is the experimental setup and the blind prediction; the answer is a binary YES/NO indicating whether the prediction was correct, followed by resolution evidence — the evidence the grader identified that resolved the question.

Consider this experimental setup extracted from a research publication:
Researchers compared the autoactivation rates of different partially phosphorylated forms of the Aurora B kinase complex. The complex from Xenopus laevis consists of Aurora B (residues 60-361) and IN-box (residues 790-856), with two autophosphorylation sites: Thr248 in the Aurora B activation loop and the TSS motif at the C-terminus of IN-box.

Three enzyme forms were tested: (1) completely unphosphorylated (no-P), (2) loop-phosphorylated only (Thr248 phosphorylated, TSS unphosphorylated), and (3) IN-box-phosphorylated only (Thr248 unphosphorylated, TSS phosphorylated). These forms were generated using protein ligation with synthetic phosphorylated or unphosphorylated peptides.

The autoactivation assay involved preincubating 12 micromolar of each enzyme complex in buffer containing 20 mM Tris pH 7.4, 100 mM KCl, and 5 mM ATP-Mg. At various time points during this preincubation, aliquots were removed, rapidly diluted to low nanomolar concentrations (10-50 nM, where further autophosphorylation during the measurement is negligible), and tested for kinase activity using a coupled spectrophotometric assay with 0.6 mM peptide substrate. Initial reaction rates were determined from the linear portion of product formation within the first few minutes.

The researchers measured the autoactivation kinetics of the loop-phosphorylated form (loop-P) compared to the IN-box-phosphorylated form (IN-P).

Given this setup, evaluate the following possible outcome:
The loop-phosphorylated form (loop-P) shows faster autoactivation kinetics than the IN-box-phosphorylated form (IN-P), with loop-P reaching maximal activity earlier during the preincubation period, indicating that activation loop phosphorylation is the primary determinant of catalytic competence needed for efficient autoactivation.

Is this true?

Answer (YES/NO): YES